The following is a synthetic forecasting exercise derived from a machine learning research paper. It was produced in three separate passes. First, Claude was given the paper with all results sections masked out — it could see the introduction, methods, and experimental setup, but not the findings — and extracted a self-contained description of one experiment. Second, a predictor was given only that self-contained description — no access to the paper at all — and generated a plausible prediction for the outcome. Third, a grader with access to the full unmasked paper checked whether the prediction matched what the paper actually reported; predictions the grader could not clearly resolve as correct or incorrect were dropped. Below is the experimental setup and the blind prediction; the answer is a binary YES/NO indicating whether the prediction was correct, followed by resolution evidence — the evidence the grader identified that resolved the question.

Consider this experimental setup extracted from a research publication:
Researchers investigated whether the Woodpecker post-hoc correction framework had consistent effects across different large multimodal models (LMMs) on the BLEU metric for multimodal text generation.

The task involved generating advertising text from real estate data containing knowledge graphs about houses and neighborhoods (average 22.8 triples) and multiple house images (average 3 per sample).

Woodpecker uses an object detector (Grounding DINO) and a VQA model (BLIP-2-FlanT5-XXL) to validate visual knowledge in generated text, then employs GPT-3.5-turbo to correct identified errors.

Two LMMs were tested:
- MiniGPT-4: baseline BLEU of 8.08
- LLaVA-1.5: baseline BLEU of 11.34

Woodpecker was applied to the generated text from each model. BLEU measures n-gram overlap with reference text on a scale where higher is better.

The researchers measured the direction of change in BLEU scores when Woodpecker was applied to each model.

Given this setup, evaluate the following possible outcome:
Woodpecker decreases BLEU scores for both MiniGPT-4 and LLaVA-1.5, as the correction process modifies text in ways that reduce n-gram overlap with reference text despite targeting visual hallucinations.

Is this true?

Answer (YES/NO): NO